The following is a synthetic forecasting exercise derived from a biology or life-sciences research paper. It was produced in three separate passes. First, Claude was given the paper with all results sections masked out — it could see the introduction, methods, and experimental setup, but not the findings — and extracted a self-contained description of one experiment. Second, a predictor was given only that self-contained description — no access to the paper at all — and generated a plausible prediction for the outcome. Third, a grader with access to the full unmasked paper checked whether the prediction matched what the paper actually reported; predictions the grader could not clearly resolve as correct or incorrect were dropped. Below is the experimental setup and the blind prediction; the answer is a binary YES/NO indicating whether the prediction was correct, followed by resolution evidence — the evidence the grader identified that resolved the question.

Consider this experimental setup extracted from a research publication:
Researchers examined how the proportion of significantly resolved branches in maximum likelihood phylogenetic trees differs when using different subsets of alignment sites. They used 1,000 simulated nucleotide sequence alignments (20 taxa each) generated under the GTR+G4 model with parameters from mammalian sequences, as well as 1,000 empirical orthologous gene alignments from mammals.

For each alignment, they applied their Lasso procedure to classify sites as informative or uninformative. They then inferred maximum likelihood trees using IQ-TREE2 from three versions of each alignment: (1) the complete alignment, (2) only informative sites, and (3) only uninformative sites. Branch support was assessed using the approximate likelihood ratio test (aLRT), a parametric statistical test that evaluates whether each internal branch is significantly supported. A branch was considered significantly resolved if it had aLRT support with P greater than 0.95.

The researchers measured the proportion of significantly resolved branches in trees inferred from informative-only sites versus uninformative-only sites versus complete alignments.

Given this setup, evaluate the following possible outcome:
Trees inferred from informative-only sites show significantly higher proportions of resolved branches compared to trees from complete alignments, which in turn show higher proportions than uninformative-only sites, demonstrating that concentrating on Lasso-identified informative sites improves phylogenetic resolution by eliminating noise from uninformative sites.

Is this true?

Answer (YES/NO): NO